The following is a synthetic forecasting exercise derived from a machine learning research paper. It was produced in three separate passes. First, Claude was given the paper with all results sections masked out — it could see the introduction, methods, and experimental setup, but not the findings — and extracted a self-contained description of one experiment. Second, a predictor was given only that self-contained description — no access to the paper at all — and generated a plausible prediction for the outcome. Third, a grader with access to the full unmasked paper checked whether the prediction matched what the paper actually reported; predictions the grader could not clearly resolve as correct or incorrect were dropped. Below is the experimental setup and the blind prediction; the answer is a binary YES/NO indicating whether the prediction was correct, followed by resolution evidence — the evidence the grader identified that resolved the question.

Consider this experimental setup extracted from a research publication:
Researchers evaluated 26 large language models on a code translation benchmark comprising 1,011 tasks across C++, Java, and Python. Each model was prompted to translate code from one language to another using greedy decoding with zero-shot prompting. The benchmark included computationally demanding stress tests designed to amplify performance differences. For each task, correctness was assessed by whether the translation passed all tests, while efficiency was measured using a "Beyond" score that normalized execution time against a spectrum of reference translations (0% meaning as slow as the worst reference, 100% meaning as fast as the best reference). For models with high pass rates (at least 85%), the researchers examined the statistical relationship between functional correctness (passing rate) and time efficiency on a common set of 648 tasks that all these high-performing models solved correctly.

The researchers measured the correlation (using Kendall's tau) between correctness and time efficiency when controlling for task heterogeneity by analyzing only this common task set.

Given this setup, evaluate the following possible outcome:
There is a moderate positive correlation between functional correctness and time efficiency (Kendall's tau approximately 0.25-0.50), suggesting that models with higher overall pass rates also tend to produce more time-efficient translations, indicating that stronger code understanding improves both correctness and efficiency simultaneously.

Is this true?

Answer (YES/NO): NO